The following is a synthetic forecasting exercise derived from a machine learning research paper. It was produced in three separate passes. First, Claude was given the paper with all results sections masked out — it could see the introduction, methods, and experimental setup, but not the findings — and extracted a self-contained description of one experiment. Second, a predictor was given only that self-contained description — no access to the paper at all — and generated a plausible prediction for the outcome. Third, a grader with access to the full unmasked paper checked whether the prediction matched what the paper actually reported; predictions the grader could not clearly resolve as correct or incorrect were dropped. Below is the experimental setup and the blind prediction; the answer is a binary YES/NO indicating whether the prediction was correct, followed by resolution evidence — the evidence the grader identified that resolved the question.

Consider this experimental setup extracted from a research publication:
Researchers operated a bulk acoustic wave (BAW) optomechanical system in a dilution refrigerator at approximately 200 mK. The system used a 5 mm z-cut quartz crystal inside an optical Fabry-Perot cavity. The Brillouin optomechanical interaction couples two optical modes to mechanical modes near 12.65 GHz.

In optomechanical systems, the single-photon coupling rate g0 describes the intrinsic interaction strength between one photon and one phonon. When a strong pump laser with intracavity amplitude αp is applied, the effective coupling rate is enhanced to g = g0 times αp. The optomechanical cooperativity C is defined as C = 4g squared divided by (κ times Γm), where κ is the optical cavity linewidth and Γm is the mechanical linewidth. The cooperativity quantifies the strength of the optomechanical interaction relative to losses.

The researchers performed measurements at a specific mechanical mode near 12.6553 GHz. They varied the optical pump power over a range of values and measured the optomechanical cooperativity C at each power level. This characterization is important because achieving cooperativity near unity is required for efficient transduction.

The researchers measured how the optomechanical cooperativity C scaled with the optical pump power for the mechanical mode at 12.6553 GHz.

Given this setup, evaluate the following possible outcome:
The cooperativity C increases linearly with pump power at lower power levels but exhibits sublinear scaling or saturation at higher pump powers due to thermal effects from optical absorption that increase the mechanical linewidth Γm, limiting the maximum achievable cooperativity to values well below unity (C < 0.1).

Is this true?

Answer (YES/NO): NO